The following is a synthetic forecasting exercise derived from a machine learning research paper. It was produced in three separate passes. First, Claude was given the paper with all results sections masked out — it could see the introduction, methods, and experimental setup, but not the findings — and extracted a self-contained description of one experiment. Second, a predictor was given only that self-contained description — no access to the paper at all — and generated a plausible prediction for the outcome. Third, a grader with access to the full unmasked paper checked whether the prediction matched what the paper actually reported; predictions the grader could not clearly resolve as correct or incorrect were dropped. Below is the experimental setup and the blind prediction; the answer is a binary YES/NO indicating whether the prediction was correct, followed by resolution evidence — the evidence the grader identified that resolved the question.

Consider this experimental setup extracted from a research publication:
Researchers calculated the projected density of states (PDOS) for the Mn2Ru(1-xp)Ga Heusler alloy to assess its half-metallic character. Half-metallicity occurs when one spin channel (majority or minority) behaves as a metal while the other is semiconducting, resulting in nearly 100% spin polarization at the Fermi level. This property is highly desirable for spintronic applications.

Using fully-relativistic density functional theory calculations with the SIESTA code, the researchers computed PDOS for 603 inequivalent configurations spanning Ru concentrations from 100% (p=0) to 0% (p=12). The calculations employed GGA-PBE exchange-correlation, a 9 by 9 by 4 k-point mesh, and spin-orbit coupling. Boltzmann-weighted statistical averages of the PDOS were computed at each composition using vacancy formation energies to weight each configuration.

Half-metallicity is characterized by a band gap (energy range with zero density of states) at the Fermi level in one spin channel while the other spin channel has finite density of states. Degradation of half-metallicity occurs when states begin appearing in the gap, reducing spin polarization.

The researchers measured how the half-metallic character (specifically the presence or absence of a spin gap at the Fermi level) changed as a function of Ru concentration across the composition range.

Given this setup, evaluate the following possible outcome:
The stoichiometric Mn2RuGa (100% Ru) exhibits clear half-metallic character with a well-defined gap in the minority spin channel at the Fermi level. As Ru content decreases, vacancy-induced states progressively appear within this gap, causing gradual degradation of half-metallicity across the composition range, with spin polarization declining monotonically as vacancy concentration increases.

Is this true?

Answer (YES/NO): NO